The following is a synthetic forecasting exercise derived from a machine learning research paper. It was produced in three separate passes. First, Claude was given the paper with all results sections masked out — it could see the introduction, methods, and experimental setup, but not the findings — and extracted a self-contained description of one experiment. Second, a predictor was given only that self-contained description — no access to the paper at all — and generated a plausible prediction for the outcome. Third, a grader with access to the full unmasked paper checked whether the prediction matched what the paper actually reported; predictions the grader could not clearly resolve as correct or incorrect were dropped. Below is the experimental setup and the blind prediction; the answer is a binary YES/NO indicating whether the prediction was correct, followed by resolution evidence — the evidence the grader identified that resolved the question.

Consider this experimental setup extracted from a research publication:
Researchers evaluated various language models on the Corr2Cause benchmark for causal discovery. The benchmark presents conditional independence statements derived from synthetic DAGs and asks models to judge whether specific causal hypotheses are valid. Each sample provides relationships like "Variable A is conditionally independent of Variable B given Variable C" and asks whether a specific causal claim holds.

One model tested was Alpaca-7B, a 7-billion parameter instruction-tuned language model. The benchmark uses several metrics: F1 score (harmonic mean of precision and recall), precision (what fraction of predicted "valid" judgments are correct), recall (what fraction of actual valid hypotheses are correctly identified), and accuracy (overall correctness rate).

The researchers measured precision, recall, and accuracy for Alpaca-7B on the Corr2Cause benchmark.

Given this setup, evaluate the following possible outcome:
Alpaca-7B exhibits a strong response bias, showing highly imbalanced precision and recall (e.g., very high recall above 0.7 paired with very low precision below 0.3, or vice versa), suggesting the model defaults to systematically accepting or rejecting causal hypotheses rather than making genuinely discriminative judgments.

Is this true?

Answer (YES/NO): YES